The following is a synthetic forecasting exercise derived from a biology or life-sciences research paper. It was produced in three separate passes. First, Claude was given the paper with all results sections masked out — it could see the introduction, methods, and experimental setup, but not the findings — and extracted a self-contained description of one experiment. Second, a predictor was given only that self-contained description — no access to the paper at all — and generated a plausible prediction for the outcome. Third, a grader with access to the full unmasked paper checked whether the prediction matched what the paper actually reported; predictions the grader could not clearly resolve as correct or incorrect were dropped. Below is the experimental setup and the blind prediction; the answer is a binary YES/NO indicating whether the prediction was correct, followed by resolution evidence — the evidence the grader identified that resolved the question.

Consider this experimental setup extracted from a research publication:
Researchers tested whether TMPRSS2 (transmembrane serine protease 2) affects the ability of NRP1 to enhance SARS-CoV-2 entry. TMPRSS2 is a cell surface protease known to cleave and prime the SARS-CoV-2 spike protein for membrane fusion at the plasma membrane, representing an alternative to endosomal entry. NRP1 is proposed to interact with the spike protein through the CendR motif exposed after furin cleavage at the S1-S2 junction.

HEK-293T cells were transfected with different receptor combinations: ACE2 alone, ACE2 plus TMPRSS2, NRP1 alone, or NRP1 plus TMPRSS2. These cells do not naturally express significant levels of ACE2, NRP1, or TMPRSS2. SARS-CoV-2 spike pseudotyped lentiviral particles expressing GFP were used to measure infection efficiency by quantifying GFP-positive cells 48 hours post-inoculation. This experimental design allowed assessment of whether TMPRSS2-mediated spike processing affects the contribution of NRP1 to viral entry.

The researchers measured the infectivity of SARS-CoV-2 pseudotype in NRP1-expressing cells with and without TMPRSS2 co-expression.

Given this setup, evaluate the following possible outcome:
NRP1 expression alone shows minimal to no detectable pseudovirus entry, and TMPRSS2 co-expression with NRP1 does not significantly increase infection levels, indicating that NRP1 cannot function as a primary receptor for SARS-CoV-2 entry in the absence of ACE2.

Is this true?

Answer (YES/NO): NO